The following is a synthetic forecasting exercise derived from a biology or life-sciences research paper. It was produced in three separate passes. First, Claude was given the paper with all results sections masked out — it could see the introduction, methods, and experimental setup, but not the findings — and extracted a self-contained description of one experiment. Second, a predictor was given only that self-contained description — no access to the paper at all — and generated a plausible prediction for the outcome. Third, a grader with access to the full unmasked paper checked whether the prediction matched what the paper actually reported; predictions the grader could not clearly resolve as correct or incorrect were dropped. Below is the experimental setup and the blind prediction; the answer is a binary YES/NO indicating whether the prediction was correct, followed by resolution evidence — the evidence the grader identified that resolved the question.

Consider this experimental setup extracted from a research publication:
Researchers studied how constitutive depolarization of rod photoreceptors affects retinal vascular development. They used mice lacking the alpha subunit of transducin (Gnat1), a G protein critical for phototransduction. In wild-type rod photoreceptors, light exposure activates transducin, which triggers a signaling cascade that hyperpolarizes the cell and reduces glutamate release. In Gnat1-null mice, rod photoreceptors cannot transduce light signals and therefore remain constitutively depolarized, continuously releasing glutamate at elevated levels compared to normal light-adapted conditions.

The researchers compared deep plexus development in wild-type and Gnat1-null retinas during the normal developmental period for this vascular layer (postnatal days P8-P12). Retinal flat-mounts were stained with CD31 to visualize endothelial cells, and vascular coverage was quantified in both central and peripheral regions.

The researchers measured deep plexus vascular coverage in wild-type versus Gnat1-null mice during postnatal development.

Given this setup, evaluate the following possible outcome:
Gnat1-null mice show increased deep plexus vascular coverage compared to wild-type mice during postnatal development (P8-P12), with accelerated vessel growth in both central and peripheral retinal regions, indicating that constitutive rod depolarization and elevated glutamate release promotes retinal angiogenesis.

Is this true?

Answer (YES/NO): YES